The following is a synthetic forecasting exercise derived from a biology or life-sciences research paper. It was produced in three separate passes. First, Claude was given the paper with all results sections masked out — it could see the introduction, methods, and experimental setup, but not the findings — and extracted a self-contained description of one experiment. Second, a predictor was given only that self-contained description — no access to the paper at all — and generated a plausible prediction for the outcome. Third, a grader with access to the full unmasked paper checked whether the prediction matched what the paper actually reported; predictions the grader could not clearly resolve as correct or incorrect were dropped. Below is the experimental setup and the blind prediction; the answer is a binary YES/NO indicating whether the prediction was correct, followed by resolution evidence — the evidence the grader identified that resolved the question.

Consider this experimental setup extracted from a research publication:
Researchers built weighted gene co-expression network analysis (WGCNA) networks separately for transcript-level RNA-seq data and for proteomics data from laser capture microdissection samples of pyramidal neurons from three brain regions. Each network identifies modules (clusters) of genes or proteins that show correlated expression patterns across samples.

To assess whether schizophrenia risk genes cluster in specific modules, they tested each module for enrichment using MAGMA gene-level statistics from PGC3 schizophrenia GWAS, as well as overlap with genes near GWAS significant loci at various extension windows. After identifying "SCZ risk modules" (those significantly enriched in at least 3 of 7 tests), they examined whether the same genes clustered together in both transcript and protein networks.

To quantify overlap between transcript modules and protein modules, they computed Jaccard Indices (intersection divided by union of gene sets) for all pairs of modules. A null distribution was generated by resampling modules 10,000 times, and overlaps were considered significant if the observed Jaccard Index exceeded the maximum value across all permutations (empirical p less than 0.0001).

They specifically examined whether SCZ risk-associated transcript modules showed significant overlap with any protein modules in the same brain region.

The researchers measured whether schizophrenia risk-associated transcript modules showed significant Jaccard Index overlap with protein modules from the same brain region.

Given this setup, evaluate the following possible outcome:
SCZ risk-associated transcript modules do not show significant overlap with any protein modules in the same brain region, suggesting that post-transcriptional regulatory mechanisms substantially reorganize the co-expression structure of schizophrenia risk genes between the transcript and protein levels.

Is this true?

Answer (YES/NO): NO